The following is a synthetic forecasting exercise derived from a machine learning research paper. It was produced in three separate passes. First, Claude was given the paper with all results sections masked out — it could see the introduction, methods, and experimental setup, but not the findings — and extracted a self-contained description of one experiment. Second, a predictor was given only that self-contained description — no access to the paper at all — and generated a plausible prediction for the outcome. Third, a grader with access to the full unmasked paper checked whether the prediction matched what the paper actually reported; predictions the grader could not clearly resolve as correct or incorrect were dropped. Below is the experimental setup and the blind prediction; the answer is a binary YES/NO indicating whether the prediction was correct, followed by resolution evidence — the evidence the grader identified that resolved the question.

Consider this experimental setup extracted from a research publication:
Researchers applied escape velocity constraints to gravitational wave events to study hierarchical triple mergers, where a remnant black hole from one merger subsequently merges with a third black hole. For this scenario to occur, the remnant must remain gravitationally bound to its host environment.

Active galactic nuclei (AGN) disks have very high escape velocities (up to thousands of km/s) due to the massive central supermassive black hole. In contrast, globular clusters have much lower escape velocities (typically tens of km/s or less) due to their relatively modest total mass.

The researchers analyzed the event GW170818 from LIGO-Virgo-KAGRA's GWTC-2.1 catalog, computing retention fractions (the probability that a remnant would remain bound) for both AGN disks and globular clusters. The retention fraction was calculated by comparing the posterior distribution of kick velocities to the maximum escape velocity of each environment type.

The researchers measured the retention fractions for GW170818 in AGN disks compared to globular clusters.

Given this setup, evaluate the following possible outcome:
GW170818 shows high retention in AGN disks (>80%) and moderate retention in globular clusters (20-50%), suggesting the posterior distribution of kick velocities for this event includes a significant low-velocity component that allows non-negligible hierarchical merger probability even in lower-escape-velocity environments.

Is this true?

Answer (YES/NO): NO